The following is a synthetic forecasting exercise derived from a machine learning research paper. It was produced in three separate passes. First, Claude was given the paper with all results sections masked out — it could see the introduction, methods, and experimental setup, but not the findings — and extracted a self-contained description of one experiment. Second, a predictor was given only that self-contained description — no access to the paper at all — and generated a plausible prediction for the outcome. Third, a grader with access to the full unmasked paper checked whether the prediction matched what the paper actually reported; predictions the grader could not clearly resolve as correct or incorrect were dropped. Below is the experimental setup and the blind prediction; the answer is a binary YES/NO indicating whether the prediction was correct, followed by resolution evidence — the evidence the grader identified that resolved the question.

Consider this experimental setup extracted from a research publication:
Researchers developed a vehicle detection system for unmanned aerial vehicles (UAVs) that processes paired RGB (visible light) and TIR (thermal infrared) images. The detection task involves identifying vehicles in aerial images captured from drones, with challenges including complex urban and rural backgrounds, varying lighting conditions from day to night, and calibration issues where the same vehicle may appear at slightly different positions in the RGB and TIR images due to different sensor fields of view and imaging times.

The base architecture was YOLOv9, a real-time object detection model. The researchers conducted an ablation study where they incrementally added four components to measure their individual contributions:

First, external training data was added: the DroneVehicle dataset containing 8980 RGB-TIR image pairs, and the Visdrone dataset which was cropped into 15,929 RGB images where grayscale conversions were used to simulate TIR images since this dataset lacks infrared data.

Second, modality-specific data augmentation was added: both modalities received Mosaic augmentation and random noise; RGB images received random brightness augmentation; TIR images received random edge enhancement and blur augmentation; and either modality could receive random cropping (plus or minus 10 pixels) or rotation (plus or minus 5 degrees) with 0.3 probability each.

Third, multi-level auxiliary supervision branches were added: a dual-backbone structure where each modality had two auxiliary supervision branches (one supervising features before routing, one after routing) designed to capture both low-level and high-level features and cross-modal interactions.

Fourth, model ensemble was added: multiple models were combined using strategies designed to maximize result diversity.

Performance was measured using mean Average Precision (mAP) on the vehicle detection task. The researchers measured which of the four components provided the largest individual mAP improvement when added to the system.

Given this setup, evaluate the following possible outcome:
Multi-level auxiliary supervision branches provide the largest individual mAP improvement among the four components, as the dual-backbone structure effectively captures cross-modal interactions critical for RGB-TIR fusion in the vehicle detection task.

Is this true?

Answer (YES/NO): NO